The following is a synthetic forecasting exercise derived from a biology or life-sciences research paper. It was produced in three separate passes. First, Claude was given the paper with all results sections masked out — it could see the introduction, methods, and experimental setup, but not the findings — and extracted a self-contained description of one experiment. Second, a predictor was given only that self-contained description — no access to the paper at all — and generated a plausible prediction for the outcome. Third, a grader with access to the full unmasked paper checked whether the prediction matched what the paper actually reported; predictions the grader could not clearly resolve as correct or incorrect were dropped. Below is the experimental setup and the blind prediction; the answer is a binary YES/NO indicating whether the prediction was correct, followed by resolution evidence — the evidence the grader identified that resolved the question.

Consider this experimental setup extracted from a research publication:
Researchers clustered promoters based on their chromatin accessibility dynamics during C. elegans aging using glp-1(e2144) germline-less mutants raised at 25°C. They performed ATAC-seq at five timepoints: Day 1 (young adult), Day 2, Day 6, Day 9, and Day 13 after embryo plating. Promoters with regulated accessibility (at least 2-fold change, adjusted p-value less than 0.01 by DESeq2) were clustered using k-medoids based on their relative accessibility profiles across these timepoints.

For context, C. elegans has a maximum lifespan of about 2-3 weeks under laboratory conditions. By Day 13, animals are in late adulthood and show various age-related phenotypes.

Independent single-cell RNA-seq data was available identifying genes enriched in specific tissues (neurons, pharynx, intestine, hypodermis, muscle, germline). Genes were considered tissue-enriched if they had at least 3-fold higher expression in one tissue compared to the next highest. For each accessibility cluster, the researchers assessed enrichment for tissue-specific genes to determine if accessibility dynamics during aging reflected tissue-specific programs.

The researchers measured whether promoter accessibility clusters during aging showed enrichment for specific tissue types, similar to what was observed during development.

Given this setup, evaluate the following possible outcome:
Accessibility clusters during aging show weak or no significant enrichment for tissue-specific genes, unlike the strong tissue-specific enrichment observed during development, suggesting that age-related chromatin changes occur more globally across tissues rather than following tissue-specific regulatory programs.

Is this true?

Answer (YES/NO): NO